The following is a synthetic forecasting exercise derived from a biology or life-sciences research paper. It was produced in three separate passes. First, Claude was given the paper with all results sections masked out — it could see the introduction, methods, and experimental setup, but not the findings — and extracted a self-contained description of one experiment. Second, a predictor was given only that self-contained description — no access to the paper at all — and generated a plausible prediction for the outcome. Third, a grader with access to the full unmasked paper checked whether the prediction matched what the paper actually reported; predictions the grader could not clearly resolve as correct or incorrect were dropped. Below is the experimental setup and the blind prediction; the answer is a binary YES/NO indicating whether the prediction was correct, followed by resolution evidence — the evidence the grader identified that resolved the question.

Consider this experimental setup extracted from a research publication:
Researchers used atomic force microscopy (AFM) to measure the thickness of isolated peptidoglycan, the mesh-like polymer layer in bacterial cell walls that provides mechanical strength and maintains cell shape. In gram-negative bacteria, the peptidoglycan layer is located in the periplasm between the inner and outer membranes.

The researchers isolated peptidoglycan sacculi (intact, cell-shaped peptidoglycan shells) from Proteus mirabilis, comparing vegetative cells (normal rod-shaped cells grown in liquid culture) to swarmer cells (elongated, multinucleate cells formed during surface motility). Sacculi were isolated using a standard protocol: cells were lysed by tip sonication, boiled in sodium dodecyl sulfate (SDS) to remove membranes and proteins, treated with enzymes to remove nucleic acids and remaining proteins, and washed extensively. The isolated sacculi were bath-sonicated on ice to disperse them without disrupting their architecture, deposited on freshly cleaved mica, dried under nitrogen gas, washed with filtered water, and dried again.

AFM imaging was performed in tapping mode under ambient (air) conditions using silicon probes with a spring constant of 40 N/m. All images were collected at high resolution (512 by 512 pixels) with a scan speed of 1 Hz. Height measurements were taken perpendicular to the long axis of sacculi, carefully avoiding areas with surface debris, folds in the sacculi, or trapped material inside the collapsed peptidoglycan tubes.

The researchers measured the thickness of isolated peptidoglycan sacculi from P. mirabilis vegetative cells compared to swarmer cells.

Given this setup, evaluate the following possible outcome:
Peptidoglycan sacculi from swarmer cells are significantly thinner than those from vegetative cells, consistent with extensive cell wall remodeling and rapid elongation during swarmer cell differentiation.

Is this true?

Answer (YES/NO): YES